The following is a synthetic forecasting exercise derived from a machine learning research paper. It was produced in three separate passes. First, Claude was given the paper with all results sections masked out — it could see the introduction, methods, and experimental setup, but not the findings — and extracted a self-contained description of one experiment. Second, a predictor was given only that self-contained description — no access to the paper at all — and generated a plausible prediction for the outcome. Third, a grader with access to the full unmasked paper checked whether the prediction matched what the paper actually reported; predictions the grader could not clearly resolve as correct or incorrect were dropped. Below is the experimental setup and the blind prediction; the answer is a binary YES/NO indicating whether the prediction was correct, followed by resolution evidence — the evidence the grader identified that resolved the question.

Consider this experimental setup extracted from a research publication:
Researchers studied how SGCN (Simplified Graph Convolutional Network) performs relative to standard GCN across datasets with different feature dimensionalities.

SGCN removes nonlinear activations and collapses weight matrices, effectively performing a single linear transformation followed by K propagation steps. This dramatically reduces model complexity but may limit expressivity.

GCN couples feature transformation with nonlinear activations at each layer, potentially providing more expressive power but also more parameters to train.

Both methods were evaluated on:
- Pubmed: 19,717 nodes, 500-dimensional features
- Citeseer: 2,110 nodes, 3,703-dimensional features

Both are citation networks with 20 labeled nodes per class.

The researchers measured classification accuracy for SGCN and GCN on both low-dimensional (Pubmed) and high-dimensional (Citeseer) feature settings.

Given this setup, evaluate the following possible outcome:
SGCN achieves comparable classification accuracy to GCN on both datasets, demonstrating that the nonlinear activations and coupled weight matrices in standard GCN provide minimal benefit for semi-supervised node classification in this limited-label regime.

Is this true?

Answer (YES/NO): NO